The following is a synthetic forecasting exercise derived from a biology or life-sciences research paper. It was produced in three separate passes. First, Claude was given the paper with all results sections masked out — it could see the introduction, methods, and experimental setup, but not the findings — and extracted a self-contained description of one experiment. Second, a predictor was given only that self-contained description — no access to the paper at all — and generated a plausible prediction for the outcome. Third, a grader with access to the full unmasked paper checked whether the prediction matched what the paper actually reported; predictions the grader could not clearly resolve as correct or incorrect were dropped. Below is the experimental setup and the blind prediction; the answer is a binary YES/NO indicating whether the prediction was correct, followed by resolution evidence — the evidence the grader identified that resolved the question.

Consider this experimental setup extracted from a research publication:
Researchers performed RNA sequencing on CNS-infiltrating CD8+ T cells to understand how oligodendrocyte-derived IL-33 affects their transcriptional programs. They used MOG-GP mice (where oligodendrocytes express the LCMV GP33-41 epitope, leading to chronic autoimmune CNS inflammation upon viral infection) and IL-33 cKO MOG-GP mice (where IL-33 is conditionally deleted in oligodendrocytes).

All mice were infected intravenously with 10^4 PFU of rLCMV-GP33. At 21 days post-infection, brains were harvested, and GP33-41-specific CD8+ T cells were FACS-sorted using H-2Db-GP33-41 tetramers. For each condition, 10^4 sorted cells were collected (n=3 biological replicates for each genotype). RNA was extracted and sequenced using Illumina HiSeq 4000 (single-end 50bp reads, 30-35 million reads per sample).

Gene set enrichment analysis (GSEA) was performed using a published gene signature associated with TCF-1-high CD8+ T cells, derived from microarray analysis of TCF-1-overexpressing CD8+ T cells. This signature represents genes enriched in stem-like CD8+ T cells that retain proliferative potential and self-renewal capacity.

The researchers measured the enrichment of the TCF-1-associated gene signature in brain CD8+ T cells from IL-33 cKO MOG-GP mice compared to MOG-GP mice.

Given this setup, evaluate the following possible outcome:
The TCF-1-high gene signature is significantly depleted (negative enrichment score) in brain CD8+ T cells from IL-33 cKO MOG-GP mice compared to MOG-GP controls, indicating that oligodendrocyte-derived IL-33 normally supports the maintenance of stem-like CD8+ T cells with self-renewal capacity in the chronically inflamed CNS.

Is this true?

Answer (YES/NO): NO